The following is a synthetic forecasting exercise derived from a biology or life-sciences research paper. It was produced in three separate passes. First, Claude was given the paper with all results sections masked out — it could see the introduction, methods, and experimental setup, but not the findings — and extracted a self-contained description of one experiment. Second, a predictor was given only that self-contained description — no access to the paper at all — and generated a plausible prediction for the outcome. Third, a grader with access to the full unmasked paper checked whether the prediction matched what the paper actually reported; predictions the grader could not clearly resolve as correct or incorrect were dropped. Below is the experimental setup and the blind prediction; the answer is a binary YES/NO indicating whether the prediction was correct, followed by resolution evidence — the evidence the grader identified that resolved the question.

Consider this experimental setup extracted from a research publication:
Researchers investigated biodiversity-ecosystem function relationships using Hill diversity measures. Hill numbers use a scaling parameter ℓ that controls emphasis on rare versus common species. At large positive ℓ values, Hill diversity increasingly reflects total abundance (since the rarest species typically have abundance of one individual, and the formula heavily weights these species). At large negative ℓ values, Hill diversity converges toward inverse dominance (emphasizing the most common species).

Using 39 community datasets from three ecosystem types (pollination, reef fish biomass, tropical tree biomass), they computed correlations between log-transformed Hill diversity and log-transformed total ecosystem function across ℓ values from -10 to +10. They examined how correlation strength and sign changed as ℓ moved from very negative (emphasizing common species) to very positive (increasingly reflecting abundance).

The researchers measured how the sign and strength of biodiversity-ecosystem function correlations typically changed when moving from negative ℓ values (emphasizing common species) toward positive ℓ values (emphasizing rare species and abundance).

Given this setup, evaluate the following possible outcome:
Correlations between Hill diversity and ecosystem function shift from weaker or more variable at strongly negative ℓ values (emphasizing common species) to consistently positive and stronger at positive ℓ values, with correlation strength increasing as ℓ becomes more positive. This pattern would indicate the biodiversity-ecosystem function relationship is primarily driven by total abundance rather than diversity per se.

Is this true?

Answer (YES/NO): NO